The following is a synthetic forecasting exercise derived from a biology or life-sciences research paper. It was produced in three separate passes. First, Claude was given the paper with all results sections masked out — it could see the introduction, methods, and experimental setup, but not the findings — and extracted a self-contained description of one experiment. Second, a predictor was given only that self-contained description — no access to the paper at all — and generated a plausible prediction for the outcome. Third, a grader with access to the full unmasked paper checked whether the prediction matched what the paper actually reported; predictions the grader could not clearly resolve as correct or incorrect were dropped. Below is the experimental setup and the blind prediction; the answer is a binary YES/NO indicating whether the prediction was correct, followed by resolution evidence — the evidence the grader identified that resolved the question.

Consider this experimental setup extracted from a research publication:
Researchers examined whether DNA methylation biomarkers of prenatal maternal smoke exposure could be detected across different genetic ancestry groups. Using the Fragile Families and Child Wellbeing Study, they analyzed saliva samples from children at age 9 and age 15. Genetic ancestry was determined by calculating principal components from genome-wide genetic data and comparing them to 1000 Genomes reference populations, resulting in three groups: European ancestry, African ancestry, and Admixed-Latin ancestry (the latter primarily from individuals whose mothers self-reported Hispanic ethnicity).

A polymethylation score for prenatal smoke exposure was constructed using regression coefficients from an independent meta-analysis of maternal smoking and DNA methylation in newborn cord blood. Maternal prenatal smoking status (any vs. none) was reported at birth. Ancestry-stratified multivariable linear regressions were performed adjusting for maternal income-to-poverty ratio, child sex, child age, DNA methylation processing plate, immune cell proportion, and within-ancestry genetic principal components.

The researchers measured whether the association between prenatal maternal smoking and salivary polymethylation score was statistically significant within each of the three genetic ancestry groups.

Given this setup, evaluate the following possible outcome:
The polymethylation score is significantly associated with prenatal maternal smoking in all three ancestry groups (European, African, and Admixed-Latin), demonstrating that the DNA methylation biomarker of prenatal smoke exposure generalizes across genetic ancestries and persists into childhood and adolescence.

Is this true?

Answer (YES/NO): NO